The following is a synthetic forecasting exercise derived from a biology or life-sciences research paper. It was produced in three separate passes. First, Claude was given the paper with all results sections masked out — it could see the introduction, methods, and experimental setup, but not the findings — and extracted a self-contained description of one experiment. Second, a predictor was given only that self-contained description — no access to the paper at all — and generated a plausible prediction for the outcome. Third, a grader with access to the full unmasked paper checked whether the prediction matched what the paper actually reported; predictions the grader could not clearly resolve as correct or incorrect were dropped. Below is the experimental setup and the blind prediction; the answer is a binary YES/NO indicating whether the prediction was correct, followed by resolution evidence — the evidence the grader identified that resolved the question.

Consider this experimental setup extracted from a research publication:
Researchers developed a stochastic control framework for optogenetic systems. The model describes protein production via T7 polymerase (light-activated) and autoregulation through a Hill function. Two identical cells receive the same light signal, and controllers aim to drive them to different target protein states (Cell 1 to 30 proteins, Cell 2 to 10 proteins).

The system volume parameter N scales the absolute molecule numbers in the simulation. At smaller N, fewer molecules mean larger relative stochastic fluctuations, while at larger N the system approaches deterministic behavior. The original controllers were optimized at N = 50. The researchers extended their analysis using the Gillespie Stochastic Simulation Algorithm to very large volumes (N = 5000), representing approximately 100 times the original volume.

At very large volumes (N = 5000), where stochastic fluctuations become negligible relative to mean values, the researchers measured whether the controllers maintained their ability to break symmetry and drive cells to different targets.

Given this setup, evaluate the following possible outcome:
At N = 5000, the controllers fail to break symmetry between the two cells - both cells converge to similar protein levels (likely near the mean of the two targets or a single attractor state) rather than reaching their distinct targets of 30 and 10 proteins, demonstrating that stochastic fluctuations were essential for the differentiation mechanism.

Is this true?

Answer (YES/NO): NO